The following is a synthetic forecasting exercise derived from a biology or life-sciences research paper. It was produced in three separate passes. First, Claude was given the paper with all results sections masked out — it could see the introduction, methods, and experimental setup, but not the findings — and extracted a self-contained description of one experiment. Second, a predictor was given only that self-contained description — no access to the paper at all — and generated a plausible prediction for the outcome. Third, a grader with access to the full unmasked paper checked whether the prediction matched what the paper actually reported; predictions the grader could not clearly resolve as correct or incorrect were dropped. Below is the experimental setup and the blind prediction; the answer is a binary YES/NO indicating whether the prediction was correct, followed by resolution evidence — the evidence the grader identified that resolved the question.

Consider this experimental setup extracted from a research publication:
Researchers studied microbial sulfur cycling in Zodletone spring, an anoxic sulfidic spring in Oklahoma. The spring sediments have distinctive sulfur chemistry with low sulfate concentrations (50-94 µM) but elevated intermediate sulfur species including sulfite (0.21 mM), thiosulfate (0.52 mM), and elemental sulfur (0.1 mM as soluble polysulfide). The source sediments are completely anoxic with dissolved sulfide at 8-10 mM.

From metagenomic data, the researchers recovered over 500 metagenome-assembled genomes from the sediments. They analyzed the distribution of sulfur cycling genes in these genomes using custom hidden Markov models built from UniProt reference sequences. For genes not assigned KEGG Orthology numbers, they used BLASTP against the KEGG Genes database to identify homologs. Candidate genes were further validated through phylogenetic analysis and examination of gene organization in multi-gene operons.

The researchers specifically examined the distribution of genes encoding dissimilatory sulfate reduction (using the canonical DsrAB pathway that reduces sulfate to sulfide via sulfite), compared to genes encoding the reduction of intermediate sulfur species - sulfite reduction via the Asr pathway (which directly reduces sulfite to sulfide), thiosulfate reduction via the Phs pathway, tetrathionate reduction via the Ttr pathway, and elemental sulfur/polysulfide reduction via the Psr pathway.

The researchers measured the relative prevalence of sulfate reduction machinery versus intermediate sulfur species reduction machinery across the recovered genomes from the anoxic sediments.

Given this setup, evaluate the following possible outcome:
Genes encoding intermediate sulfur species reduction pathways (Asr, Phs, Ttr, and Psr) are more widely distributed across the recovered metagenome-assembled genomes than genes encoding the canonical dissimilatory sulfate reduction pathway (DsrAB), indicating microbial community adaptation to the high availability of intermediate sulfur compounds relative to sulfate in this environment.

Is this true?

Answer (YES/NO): YES